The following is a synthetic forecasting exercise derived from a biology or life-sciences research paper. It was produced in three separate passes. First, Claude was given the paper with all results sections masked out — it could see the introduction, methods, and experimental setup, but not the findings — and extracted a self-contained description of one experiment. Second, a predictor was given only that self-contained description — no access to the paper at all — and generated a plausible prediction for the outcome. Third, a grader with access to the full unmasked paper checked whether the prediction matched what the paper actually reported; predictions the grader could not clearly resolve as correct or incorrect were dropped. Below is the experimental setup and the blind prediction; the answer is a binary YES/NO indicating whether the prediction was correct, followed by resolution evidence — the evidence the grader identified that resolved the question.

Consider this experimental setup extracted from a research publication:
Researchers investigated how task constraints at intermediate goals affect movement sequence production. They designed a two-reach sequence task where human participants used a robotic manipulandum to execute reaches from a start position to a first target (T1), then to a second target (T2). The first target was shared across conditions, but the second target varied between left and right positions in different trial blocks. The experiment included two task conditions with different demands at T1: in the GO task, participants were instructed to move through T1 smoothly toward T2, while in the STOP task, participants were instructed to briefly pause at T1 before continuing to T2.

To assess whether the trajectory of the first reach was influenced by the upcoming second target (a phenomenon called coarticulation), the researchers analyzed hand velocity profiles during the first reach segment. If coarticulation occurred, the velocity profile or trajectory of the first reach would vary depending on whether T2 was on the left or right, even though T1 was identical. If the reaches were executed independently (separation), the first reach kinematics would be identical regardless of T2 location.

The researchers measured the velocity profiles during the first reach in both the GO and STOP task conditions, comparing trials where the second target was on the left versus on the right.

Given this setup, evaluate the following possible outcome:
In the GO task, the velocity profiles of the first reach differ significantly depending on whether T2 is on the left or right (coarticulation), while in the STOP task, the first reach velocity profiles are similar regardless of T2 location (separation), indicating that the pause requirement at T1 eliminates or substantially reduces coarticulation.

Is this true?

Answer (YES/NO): YES